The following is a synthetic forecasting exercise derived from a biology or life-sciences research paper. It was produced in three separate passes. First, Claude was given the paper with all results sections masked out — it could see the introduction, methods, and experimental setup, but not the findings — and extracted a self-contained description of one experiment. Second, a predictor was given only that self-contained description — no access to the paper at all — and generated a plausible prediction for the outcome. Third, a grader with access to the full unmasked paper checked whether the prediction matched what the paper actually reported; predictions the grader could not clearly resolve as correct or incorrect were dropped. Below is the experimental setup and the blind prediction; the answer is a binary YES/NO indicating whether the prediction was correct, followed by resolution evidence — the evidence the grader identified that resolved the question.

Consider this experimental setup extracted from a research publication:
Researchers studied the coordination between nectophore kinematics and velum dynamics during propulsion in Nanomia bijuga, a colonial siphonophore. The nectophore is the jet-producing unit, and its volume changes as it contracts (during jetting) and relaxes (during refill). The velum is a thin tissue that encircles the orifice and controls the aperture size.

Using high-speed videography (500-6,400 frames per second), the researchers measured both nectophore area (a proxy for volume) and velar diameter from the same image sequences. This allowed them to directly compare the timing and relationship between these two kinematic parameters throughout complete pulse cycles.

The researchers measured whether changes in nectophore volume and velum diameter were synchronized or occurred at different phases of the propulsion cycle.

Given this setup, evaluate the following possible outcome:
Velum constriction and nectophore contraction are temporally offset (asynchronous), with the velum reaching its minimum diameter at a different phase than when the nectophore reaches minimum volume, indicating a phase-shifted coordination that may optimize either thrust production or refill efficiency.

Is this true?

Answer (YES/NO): YES